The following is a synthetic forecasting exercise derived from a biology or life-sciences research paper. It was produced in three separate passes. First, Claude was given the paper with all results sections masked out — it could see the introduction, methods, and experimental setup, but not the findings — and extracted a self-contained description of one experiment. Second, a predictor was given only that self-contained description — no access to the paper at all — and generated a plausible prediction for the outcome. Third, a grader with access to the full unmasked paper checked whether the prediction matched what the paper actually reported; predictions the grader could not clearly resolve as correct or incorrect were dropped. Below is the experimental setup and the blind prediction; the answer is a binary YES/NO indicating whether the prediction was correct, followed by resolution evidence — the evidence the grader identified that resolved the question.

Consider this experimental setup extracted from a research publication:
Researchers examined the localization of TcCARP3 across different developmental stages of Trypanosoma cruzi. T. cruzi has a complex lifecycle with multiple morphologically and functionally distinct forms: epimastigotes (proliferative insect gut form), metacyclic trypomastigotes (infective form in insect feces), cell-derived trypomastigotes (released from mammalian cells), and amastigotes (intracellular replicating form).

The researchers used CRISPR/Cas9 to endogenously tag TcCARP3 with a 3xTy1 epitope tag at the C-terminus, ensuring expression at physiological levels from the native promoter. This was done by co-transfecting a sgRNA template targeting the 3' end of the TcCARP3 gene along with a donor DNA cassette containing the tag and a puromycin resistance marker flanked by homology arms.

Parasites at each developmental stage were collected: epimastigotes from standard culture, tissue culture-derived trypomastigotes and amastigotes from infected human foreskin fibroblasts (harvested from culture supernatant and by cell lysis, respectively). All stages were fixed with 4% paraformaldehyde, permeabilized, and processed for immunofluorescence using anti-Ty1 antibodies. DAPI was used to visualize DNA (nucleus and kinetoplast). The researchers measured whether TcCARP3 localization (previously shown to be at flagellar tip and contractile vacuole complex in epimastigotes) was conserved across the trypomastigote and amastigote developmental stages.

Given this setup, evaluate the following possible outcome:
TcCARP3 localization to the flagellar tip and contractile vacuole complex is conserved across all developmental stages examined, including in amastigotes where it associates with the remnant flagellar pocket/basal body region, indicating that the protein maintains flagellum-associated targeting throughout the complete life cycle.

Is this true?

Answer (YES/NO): NO